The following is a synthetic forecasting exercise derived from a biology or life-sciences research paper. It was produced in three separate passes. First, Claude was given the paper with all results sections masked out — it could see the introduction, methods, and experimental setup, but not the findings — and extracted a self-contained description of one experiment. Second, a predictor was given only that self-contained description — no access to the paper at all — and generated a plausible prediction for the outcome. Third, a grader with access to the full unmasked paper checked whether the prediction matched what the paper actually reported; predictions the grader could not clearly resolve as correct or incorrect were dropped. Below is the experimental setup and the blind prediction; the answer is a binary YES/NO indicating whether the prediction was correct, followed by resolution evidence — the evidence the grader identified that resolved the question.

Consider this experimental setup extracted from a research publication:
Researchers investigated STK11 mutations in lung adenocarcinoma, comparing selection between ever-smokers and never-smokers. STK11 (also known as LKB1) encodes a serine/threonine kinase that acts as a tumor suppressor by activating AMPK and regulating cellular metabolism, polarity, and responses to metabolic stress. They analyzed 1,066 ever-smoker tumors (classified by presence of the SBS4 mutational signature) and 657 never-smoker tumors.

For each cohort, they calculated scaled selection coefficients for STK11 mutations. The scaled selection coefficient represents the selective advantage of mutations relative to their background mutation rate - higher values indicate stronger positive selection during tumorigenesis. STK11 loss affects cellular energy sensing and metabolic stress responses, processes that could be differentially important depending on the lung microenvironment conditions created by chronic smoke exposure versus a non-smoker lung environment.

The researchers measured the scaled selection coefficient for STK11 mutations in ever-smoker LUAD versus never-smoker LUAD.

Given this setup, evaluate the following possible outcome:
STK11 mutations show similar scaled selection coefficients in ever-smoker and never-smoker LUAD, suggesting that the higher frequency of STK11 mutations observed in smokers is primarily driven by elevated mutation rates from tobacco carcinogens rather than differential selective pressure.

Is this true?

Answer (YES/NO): NO